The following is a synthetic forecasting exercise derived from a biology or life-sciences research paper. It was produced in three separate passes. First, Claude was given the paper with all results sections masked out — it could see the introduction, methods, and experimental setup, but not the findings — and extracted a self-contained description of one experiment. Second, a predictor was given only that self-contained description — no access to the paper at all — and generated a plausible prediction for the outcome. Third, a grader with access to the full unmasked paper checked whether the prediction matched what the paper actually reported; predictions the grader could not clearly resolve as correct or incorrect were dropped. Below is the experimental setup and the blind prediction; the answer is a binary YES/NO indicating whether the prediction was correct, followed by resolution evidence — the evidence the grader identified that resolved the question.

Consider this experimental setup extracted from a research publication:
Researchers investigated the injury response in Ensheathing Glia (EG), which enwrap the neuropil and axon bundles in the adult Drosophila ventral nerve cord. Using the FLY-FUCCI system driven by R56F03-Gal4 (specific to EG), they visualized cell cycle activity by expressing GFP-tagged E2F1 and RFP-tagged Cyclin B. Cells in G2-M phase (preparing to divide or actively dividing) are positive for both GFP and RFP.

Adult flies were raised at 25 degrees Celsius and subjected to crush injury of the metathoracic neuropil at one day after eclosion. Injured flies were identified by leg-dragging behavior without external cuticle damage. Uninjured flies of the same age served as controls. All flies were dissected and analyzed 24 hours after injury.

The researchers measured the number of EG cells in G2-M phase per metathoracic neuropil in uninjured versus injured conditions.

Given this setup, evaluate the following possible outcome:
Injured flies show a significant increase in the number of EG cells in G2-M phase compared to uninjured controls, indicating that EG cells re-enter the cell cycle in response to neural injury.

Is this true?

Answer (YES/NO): NO